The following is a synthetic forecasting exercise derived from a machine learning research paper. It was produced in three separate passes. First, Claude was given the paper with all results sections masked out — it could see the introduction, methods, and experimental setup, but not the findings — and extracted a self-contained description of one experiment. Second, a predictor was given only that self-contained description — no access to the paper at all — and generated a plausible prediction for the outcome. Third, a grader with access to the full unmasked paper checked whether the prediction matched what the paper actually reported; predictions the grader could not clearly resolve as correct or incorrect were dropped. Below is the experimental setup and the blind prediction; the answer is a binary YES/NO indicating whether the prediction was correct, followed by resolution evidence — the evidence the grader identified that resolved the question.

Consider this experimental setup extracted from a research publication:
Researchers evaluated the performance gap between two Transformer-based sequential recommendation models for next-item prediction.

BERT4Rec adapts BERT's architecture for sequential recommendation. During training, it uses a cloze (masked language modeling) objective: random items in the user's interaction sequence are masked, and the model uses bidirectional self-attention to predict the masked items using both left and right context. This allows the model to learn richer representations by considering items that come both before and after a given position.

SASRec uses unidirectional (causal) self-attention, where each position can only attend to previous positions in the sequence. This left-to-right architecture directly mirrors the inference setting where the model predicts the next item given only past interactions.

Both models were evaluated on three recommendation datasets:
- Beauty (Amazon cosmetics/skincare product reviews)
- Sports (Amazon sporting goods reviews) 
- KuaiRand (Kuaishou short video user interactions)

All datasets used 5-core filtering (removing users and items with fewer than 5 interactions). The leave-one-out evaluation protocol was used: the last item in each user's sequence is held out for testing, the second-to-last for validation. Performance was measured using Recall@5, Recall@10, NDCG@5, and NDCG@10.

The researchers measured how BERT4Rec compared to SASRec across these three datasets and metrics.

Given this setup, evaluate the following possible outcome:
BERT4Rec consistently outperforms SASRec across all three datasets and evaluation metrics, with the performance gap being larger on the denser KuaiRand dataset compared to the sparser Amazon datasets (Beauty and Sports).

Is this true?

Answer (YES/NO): NO